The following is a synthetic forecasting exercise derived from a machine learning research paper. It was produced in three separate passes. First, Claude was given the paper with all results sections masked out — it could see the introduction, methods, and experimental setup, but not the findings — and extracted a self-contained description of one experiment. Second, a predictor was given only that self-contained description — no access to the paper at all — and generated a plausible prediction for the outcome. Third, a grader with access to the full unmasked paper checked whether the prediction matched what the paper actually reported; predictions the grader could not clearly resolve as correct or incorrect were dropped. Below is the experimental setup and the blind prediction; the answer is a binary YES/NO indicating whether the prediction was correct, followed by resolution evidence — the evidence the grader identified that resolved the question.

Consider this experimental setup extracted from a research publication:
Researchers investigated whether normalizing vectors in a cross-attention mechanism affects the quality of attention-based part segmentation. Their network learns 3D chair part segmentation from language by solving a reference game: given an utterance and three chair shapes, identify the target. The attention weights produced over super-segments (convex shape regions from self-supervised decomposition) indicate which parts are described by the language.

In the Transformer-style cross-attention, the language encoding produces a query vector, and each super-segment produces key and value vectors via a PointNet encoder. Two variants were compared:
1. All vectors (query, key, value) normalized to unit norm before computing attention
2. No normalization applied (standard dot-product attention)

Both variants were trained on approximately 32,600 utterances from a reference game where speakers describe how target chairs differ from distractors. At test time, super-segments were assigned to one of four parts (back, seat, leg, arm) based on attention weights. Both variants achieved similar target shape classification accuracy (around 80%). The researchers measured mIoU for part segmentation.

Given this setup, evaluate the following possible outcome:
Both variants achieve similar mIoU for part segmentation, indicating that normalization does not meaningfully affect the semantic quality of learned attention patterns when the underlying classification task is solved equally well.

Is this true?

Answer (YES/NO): NO